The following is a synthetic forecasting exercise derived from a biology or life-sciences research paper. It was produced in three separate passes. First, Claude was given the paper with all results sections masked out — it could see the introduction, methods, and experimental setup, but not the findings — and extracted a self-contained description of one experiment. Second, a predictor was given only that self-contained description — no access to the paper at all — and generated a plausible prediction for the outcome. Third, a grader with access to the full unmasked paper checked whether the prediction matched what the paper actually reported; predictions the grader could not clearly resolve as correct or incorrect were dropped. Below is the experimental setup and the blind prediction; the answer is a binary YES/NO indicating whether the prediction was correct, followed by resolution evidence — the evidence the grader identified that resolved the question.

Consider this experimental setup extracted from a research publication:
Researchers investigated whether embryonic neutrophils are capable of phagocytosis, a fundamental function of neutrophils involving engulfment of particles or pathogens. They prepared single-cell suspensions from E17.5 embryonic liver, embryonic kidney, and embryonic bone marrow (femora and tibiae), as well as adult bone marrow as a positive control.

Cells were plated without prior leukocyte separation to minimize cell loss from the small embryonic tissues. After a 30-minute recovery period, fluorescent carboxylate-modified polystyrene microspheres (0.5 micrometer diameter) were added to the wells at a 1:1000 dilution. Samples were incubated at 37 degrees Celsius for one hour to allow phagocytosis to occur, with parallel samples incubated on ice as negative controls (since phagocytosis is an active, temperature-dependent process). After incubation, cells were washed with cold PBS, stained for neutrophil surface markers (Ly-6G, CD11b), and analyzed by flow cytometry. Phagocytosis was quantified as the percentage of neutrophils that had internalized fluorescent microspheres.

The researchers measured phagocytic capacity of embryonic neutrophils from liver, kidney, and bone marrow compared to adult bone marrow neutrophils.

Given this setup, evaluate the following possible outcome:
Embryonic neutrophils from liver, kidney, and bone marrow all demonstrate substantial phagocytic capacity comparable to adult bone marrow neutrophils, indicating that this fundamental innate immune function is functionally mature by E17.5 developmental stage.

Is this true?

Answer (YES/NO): NO